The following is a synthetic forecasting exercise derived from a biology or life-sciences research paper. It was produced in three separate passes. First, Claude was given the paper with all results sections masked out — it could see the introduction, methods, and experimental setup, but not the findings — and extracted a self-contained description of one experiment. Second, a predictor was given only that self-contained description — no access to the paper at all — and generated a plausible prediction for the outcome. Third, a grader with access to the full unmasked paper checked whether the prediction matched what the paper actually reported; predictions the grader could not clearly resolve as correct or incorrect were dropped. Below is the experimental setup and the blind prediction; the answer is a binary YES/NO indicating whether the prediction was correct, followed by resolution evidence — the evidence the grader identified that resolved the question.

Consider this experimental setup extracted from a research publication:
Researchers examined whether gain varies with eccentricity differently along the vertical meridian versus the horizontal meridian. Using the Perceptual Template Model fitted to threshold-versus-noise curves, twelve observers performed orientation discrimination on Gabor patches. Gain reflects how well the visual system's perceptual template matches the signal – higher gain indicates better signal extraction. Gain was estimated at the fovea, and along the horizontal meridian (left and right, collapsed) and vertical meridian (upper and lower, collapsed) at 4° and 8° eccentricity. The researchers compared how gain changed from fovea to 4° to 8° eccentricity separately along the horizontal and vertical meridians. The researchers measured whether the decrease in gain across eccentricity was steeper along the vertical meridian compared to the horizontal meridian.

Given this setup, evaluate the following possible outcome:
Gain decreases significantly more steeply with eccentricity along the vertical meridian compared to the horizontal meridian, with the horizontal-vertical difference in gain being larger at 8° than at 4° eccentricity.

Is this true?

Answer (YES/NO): YES